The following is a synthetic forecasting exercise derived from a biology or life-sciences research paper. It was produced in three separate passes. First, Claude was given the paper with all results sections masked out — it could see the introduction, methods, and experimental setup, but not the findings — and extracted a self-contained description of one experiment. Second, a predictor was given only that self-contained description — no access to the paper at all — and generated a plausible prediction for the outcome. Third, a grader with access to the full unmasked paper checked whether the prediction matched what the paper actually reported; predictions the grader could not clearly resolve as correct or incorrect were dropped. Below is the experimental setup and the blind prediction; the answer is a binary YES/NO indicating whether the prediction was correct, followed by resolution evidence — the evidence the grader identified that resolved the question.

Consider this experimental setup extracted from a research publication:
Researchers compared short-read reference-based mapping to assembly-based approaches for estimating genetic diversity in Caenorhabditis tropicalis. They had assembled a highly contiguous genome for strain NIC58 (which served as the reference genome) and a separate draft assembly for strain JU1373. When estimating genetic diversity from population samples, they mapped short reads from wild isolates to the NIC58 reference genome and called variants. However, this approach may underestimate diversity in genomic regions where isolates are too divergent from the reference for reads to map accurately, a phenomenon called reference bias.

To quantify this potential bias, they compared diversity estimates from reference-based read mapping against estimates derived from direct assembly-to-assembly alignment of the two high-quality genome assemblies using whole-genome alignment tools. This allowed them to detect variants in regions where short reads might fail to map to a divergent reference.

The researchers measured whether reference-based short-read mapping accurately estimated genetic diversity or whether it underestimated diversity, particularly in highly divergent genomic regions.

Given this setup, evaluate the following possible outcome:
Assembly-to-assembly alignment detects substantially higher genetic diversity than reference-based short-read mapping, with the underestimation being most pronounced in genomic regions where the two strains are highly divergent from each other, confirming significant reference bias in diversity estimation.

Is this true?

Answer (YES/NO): YES